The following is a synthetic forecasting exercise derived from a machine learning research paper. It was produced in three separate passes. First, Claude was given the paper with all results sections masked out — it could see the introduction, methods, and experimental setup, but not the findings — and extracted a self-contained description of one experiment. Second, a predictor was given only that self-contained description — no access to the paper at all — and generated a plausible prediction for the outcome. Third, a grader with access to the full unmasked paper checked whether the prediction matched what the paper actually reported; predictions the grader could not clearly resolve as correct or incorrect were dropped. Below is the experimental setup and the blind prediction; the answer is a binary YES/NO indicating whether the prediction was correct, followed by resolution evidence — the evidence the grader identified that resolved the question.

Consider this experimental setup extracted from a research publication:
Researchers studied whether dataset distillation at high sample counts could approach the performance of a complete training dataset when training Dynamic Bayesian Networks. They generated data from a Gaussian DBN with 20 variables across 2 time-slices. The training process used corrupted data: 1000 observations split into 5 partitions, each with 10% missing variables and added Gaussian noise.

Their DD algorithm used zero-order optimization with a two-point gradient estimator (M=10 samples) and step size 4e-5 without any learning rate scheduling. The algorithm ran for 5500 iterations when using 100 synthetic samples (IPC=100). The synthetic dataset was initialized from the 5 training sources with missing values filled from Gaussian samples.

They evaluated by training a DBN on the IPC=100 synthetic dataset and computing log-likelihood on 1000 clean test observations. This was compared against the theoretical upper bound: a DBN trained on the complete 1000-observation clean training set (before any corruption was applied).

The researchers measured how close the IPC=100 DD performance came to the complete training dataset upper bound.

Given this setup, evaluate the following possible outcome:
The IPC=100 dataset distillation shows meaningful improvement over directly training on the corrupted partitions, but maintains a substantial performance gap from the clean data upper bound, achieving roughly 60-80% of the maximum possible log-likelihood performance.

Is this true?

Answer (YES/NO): NO